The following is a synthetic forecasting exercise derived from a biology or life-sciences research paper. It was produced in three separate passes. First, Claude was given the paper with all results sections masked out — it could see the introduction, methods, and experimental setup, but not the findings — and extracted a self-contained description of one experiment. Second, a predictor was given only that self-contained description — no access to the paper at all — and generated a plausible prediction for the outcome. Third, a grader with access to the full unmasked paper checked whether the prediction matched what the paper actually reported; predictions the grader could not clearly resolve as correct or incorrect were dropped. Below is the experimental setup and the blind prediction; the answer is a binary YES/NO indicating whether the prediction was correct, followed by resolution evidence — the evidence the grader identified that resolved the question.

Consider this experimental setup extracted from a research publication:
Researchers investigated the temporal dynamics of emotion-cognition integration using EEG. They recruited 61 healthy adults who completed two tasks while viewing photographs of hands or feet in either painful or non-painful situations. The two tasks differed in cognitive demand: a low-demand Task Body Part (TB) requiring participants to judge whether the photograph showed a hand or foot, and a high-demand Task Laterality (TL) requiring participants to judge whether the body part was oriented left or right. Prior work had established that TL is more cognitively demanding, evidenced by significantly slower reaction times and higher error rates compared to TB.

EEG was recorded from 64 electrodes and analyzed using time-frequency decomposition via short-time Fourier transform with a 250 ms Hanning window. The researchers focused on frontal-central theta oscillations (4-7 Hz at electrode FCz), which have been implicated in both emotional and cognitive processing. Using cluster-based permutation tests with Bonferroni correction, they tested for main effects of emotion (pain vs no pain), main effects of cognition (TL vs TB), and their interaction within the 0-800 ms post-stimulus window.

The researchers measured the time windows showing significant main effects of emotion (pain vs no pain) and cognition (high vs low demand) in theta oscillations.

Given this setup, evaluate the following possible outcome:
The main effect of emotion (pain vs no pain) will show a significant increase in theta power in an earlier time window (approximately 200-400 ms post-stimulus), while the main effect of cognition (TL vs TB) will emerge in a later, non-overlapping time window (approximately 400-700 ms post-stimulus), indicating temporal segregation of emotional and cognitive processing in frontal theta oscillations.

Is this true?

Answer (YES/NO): NO